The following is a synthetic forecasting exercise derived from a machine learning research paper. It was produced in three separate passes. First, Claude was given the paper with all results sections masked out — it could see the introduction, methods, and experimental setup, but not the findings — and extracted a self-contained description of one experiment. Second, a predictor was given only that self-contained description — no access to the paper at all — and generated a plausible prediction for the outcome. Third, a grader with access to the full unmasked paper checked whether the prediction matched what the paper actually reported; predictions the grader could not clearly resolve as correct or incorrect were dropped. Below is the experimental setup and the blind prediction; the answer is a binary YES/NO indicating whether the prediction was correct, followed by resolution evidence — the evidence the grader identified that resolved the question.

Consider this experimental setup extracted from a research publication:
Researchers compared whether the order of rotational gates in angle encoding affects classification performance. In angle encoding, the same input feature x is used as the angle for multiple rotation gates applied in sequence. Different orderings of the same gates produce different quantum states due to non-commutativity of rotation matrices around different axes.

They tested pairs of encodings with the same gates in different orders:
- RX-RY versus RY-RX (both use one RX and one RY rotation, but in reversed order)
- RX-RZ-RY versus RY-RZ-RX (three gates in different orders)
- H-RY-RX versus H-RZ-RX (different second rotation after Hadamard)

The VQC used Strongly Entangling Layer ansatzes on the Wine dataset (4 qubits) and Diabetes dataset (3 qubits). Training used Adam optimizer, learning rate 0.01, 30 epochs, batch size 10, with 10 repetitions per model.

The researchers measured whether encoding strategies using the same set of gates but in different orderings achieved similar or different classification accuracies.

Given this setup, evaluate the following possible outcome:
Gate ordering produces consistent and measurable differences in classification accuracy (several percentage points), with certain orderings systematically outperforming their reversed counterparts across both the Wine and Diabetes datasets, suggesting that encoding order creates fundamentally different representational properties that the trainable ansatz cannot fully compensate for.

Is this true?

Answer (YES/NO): NO